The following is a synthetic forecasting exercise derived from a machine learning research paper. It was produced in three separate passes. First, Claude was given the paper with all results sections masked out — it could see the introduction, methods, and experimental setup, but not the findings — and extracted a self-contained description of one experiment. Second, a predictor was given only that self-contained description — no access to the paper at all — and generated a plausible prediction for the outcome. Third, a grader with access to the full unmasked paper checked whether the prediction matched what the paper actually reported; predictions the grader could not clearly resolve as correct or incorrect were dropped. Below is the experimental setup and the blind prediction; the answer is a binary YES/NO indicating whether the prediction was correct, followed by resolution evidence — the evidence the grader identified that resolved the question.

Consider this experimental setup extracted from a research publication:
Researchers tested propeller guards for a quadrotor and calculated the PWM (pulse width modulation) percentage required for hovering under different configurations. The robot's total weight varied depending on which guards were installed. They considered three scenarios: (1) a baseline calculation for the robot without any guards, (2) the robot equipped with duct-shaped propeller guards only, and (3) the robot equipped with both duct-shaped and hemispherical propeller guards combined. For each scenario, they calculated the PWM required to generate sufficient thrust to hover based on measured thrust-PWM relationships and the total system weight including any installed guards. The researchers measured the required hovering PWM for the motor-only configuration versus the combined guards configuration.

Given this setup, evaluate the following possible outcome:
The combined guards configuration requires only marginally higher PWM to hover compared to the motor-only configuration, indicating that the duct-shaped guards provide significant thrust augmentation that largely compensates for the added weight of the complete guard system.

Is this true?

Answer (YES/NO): YES